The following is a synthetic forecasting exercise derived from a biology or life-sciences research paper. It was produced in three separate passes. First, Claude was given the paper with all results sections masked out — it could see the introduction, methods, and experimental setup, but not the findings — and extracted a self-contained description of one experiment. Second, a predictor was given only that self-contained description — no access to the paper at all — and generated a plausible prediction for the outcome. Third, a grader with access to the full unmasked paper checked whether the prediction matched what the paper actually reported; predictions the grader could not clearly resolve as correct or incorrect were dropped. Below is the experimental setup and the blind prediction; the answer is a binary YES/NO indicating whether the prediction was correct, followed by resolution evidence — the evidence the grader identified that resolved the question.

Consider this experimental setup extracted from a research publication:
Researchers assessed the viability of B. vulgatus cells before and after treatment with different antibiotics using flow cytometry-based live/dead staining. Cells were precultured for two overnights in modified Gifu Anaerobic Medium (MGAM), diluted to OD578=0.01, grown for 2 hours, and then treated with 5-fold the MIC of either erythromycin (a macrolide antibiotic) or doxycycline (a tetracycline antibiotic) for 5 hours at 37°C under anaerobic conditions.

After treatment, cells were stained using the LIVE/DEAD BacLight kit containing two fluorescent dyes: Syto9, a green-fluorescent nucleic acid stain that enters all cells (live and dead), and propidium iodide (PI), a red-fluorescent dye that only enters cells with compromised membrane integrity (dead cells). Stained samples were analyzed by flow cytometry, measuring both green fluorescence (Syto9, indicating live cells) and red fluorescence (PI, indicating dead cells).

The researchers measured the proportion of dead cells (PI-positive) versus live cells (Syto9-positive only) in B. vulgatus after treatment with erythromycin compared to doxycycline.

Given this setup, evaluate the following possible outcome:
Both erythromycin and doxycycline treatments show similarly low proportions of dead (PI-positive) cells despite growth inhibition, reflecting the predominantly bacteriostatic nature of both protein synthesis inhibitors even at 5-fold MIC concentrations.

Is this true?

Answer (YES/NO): NO